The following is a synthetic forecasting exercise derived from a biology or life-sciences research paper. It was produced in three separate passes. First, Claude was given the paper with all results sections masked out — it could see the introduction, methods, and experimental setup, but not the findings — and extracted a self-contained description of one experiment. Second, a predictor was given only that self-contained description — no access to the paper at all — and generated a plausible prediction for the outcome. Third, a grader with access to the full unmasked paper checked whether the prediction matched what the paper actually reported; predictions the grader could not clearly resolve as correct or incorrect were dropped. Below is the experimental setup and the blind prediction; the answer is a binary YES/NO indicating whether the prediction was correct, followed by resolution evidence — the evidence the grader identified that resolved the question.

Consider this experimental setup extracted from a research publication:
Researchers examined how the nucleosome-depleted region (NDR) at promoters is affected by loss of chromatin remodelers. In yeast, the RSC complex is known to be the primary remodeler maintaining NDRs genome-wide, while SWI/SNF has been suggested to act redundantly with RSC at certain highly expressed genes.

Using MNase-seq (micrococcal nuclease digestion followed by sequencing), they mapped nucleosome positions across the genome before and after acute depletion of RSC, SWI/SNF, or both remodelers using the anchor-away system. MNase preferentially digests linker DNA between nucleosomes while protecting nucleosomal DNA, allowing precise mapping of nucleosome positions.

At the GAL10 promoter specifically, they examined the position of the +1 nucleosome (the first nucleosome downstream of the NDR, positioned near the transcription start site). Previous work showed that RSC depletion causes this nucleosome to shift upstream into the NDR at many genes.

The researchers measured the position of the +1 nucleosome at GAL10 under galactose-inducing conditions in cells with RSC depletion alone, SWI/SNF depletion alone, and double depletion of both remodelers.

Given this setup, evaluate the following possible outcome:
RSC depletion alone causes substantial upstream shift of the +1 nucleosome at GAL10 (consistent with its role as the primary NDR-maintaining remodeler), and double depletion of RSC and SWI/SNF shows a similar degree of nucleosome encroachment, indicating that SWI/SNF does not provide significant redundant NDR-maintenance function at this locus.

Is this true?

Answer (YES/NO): NO